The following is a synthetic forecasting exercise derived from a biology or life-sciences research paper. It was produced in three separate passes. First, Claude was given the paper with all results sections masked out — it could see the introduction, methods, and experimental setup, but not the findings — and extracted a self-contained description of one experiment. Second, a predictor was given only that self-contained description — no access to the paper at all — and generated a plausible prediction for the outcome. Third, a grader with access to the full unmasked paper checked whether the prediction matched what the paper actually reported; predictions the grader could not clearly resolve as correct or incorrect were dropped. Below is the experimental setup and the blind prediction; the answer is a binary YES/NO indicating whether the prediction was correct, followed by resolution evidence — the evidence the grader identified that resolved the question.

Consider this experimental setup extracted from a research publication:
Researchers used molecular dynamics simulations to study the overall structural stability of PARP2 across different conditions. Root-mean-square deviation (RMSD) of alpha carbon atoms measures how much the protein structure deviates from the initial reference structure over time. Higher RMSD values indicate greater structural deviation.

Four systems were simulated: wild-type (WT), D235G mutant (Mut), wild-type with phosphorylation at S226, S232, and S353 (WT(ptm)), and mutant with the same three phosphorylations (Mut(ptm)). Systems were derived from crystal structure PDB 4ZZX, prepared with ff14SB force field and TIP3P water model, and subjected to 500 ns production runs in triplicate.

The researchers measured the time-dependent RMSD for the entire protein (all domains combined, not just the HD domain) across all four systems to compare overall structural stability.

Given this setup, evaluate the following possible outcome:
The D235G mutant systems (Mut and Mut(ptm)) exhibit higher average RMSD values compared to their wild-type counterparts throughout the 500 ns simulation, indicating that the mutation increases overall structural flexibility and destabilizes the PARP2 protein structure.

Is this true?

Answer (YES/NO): NO